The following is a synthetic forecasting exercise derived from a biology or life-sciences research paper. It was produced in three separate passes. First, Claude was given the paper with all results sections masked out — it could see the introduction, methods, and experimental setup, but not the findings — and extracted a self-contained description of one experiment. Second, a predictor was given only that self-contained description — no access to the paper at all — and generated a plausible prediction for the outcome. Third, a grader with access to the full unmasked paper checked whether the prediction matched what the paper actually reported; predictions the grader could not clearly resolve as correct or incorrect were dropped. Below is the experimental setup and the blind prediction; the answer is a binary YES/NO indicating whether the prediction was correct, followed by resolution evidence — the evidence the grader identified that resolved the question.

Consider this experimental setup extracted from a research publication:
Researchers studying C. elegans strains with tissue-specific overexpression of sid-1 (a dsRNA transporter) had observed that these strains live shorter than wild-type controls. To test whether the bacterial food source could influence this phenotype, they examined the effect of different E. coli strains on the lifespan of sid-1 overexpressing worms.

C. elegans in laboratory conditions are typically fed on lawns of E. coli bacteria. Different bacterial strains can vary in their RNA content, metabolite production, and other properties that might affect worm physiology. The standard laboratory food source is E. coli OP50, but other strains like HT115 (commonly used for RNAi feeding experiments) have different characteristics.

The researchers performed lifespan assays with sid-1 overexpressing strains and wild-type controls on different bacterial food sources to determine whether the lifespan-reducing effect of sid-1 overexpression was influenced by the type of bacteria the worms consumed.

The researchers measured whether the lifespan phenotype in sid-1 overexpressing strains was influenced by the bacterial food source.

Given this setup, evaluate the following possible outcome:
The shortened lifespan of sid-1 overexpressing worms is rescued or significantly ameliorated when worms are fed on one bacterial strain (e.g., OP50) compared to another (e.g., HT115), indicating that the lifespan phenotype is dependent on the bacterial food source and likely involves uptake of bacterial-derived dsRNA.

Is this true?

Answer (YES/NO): NO